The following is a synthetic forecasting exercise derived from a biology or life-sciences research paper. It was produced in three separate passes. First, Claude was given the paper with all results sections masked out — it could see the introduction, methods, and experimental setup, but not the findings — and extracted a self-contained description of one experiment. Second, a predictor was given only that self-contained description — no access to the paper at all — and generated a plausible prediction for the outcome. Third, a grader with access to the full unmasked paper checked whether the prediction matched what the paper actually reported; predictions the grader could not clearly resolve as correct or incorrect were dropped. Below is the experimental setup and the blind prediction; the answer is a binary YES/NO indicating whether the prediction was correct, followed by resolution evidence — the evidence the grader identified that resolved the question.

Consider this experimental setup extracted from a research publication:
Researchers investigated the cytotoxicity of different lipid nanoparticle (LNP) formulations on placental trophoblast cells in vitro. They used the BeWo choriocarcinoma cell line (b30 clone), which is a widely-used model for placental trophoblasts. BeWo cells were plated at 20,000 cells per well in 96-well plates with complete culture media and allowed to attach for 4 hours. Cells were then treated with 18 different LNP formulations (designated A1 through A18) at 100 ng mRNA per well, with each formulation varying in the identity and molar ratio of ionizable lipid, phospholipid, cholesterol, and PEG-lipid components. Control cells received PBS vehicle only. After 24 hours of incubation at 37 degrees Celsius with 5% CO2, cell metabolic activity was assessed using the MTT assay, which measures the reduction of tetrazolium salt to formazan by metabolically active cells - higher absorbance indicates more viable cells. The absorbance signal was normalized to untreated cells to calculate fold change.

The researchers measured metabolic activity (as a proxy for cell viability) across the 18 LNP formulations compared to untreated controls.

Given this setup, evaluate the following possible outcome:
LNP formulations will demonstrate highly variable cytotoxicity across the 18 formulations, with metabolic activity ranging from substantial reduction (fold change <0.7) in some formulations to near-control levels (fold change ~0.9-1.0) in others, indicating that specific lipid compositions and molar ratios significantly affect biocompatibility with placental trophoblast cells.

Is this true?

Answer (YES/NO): NO